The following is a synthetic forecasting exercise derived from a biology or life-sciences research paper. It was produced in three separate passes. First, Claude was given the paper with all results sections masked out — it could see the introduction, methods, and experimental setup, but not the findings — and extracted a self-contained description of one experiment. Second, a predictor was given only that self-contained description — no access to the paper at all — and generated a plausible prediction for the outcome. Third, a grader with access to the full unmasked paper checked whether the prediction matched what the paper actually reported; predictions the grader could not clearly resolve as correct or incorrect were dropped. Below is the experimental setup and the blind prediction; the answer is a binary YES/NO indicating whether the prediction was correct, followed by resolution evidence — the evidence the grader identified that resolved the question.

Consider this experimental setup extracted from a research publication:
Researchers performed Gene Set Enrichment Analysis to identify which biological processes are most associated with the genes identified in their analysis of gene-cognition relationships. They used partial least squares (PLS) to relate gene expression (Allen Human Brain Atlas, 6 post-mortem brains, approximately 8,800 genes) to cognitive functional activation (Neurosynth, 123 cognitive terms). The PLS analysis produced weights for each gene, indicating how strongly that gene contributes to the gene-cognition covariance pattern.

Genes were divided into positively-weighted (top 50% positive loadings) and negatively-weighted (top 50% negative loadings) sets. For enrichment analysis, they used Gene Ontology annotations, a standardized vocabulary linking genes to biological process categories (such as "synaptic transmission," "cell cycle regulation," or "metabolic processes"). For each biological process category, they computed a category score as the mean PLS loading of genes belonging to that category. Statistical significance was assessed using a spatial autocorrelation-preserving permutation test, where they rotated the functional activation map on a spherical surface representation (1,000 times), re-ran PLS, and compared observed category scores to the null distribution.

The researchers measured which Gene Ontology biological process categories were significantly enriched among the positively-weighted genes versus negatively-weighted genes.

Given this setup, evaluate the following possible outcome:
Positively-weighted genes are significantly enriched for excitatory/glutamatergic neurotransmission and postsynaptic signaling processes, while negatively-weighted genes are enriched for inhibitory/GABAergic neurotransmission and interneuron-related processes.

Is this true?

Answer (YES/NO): NO